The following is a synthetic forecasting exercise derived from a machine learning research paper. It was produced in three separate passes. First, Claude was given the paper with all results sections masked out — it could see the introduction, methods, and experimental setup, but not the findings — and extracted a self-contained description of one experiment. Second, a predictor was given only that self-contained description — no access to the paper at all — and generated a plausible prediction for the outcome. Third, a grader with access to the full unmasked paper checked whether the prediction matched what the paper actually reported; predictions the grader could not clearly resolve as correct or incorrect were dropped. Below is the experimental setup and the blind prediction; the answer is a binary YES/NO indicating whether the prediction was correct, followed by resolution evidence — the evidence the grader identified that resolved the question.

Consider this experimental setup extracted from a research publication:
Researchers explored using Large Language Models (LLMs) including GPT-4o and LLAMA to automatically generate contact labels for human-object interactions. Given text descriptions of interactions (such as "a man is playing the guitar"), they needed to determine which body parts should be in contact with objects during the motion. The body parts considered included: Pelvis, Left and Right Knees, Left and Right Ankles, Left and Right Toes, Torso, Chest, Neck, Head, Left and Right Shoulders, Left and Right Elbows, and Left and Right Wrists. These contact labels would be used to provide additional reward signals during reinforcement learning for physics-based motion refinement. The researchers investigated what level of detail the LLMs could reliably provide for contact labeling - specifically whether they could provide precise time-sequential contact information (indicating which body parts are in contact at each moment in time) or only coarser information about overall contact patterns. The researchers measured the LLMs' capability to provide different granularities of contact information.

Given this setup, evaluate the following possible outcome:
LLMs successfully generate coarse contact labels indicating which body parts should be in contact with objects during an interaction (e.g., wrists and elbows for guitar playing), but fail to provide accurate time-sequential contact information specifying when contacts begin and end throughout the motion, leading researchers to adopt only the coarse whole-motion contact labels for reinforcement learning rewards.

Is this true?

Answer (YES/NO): YES